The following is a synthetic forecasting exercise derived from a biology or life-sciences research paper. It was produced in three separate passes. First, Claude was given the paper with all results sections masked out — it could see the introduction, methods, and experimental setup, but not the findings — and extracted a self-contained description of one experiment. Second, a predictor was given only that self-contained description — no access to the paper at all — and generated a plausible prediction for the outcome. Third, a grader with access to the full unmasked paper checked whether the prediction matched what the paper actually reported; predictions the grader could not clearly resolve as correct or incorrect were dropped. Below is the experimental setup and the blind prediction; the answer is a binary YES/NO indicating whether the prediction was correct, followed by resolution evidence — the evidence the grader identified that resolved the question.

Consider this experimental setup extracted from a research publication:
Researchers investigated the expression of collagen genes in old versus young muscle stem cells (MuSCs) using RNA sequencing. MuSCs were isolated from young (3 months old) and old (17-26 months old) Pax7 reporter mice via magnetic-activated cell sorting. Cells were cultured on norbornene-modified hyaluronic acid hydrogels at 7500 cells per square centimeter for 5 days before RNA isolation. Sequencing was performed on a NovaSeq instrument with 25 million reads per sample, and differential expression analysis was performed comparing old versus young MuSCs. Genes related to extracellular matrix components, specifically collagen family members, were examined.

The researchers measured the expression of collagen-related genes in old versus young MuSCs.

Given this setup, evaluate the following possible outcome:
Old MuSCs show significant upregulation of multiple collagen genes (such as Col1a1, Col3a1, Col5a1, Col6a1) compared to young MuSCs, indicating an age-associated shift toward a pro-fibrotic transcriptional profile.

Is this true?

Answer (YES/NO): NO